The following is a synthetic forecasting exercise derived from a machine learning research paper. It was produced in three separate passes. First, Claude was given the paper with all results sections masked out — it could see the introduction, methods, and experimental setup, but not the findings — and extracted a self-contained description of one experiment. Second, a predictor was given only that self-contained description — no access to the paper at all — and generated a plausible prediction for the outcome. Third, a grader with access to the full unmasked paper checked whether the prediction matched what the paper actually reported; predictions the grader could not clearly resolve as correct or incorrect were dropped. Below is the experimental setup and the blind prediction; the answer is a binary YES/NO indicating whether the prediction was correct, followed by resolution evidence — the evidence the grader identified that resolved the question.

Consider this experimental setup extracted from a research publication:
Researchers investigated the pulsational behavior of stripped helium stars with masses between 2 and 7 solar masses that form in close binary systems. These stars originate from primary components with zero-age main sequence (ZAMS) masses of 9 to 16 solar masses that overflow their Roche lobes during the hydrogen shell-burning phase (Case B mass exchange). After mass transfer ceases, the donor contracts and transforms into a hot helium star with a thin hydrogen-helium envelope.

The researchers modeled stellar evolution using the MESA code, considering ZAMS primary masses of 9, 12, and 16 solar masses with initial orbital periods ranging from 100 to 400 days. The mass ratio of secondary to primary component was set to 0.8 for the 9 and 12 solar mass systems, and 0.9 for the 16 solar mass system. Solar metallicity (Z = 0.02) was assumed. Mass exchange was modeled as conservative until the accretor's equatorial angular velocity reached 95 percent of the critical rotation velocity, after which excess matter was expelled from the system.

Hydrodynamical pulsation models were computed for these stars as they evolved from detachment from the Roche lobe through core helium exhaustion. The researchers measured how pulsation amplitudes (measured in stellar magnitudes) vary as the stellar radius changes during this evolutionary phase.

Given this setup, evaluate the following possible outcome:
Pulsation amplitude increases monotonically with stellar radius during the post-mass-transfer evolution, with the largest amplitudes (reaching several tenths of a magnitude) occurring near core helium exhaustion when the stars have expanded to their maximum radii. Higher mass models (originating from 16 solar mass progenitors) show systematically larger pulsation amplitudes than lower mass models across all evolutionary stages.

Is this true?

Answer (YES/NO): NO